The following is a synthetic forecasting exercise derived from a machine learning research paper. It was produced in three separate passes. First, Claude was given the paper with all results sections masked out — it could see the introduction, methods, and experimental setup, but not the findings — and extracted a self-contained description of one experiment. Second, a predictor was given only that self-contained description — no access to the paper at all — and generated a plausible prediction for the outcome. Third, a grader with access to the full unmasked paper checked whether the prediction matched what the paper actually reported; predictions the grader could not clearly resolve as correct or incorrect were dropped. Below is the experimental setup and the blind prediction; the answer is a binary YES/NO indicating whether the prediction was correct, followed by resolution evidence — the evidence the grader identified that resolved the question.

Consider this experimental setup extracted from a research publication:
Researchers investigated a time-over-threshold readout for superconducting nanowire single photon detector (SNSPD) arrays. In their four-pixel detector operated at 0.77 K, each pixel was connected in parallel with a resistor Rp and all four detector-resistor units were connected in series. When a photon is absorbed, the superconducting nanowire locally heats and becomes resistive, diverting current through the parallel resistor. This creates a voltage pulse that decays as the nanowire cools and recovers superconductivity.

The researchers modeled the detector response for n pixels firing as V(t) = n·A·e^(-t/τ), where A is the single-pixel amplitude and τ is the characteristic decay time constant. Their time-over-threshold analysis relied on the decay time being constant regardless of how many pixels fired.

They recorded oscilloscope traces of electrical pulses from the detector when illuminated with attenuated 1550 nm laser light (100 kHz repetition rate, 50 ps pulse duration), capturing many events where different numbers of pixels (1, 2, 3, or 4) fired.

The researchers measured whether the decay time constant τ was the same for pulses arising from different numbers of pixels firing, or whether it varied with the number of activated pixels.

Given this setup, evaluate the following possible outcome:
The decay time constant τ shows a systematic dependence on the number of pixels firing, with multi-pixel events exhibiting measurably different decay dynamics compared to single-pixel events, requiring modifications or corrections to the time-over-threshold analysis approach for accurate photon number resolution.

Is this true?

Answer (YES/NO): NO